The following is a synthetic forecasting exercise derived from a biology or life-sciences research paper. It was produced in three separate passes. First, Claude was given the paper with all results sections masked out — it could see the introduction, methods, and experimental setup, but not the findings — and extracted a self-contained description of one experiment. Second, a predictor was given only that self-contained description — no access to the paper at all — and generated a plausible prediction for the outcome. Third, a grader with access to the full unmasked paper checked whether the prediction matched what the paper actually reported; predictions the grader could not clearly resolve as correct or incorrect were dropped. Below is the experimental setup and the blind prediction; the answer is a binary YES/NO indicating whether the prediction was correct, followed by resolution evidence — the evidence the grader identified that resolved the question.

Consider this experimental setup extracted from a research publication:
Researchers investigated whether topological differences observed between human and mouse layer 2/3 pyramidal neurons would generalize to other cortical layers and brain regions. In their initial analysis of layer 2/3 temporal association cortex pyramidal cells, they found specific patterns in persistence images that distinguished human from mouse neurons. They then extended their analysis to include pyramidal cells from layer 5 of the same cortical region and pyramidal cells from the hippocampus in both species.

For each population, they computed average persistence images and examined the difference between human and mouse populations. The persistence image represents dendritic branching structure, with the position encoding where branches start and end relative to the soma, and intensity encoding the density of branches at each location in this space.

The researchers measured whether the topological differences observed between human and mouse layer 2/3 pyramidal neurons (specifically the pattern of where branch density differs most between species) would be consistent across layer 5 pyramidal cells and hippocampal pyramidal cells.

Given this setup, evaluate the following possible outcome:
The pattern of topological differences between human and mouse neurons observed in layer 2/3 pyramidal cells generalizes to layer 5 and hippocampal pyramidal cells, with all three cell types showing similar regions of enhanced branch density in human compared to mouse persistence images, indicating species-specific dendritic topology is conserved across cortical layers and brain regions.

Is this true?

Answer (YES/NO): YES